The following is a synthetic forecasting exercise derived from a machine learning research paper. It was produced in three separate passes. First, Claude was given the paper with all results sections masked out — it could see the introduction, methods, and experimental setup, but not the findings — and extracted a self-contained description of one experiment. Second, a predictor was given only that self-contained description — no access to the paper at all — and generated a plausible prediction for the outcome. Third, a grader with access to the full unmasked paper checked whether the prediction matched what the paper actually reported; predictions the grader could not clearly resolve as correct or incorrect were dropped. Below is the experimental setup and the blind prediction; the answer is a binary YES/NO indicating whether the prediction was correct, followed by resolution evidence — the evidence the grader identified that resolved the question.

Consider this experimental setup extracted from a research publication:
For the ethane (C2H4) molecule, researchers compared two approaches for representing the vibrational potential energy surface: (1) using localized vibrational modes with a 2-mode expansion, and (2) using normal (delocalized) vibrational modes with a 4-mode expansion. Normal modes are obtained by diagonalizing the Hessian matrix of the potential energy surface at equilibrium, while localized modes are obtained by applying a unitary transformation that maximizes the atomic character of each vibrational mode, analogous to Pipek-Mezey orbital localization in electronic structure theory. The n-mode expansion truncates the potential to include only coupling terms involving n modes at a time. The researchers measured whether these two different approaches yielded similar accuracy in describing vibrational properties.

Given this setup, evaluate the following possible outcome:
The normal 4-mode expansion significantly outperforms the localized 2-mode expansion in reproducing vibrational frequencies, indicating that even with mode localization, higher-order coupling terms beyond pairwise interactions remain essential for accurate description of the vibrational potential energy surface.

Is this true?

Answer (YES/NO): NO